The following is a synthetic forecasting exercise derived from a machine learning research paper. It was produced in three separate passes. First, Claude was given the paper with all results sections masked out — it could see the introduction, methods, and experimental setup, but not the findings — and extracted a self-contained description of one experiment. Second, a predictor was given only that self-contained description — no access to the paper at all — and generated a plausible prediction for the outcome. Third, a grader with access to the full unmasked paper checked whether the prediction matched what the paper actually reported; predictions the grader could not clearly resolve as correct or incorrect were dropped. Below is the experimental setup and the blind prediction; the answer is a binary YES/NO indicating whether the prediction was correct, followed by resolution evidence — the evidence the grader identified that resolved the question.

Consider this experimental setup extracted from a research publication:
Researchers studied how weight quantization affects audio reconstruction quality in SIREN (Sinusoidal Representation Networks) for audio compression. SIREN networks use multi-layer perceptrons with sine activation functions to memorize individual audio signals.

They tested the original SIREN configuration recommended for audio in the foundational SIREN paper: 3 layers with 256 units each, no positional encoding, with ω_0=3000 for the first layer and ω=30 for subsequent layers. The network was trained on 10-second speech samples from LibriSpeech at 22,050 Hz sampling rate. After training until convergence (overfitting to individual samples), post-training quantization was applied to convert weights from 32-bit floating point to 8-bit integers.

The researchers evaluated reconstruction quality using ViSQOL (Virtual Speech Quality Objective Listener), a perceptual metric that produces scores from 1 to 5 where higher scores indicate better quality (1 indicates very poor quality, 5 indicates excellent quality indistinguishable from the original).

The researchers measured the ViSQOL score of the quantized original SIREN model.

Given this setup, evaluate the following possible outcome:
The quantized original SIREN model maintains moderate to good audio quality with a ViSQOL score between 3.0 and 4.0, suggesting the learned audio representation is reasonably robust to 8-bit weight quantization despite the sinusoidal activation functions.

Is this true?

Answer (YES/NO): NO